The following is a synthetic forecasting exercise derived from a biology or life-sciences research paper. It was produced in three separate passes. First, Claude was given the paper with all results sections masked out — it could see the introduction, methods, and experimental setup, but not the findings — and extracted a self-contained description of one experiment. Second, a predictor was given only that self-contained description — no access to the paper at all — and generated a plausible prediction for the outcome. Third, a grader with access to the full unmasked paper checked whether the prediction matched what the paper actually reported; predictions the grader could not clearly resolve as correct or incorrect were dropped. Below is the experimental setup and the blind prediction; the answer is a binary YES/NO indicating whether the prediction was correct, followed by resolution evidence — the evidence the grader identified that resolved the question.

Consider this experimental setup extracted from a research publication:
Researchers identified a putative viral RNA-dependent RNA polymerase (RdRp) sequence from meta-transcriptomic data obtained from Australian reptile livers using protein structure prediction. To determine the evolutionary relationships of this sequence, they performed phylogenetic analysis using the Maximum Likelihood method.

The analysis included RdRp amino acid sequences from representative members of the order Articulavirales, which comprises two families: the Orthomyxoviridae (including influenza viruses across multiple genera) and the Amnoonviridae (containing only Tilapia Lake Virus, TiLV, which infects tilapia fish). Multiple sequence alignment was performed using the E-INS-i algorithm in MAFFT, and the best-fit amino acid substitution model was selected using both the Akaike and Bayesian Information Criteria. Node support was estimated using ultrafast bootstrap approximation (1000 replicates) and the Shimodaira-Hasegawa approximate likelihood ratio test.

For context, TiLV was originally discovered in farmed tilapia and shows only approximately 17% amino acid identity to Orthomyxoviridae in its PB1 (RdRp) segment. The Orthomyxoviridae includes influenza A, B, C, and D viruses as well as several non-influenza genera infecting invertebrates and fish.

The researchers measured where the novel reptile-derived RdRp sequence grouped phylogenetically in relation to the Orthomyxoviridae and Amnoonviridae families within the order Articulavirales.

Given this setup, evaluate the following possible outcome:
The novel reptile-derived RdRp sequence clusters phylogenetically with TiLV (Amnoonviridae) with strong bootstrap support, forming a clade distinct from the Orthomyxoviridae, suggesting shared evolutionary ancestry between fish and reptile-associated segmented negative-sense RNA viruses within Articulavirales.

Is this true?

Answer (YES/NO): YES